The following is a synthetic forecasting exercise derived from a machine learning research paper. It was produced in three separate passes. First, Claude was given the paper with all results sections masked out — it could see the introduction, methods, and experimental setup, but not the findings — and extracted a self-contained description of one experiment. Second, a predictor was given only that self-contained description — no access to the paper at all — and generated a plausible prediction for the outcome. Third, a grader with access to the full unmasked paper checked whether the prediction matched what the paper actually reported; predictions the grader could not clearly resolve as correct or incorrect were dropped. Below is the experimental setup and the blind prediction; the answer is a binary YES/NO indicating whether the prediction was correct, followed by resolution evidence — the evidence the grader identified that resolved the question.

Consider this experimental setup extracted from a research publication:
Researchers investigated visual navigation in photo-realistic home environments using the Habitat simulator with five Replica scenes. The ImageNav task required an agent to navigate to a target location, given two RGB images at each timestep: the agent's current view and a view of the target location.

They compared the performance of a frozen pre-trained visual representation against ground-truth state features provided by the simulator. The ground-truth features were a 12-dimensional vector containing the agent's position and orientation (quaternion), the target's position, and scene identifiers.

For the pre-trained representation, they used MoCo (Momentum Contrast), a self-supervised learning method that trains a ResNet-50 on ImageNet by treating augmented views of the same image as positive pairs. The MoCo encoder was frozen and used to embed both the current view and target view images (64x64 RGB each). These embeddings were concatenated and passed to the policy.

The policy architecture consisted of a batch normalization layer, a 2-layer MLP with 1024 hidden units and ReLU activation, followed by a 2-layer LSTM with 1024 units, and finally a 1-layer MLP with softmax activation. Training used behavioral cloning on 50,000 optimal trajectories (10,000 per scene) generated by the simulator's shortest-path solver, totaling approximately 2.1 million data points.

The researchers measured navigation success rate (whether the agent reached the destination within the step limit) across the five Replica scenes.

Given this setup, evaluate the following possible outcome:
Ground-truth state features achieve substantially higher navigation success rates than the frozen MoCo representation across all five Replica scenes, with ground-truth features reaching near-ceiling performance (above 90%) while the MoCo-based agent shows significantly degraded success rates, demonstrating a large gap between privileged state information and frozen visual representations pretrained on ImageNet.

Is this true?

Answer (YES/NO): NO